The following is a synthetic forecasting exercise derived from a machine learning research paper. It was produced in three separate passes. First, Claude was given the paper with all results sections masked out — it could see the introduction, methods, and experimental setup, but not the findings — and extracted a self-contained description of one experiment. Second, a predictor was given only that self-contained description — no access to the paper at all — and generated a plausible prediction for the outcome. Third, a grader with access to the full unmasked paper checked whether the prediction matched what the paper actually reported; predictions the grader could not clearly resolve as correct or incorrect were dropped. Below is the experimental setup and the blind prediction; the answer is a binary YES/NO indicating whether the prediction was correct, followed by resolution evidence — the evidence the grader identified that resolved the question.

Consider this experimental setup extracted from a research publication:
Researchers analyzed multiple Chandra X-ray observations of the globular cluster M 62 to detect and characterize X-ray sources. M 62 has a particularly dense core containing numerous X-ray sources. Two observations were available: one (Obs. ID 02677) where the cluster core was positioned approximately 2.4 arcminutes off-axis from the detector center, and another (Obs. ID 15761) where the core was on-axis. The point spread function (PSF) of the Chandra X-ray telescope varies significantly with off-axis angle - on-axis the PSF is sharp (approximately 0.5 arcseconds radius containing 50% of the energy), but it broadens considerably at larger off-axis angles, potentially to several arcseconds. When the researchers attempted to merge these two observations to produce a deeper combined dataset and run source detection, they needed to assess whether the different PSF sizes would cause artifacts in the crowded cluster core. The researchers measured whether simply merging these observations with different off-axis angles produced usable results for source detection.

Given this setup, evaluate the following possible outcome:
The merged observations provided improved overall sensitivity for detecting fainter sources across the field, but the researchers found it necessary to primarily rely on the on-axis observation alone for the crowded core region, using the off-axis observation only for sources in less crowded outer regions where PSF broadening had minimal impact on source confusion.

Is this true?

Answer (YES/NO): NO